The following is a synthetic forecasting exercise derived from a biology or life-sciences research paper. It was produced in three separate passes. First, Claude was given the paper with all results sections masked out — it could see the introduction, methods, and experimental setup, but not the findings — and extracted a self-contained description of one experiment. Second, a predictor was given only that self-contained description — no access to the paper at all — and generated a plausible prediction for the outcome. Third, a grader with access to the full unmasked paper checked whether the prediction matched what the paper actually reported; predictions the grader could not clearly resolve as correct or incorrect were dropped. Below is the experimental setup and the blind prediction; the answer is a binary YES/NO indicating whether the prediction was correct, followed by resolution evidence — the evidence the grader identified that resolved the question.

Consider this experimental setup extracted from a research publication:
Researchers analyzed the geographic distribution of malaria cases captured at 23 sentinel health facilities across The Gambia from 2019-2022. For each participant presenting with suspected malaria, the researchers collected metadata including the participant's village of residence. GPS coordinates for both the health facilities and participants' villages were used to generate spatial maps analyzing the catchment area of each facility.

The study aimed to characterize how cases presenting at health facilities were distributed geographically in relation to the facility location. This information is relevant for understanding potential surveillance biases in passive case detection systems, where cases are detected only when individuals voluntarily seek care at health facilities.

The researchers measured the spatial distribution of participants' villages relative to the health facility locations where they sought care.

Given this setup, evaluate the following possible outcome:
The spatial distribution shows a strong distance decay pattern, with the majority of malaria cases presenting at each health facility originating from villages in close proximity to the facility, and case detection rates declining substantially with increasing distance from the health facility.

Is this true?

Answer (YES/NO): YES